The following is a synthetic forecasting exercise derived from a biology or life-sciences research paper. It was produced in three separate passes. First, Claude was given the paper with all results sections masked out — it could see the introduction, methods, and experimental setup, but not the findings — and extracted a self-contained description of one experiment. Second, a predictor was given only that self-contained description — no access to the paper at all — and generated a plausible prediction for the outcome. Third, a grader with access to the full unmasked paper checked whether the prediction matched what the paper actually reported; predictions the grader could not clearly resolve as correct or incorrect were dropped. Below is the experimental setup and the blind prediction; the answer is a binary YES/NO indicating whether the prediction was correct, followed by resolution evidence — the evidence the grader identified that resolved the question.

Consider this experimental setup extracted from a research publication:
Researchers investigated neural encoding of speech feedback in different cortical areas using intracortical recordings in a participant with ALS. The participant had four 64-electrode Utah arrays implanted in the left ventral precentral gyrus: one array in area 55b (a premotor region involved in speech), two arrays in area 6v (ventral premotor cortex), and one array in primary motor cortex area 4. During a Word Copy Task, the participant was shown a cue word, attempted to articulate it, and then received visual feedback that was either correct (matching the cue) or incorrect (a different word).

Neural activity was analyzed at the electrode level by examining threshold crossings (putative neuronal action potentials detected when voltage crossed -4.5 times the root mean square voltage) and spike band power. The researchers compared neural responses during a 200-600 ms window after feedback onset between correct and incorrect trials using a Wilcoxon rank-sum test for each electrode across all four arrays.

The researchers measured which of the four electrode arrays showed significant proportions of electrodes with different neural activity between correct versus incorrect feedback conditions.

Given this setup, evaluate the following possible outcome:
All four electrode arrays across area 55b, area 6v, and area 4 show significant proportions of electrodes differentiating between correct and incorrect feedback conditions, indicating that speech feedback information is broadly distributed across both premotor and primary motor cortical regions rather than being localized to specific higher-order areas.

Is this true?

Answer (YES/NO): NO